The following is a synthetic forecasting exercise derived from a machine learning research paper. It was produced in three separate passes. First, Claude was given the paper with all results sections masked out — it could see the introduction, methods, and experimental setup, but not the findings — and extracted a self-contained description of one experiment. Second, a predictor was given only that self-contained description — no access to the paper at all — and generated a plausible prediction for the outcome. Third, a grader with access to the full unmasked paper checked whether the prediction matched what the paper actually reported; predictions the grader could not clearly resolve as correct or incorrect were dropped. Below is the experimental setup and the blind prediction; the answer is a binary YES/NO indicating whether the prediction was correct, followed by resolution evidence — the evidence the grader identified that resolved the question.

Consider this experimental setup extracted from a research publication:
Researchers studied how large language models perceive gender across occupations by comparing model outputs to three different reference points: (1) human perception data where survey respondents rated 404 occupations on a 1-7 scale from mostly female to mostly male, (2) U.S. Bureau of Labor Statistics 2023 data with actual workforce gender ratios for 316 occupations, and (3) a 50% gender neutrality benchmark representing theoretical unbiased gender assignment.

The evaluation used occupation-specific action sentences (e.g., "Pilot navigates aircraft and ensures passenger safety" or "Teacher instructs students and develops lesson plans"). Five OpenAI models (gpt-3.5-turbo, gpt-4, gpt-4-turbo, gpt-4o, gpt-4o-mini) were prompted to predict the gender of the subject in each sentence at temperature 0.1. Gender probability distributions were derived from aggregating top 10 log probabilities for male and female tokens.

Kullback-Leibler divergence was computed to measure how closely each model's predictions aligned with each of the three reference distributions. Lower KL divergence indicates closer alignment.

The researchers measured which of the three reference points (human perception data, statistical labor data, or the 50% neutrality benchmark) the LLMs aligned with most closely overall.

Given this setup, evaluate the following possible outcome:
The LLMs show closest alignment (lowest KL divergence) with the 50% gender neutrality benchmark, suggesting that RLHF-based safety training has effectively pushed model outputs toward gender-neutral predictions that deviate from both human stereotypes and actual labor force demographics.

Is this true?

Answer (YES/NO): NO